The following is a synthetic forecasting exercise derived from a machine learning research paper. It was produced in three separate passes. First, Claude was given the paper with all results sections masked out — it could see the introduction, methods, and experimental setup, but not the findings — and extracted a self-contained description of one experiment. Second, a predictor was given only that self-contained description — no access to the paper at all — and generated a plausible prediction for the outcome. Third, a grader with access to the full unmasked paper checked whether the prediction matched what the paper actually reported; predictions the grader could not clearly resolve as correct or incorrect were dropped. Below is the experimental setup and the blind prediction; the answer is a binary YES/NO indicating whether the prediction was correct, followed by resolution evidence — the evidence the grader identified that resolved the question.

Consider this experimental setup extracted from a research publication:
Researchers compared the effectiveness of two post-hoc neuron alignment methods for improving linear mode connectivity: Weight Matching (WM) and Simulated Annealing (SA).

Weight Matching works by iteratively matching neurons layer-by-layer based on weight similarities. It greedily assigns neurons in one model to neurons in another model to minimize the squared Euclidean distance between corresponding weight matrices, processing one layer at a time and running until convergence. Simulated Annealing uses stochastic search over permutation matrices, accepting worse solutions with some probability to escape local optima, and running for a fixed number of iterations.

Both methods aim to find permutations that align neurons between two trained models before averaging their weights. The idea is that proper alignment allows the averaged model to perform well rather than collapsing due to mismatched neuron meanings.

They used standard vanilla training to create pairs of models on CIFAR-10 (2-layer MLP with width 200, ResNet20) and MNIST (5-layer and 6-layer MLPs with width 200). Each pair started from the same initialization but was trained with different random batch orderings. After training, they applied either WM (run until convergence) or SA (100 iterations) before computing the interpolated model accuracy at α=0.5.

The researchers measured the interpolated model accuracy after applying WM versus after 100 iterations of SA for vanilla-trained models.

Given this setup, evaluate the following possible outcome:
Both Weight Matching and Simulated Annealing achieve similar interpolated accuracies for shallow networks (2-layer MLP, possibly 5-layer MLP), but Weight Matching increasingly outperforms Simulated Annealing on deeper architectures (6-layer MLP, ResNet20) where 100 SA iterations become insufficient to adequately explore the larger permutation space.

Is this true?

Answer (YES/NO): NO